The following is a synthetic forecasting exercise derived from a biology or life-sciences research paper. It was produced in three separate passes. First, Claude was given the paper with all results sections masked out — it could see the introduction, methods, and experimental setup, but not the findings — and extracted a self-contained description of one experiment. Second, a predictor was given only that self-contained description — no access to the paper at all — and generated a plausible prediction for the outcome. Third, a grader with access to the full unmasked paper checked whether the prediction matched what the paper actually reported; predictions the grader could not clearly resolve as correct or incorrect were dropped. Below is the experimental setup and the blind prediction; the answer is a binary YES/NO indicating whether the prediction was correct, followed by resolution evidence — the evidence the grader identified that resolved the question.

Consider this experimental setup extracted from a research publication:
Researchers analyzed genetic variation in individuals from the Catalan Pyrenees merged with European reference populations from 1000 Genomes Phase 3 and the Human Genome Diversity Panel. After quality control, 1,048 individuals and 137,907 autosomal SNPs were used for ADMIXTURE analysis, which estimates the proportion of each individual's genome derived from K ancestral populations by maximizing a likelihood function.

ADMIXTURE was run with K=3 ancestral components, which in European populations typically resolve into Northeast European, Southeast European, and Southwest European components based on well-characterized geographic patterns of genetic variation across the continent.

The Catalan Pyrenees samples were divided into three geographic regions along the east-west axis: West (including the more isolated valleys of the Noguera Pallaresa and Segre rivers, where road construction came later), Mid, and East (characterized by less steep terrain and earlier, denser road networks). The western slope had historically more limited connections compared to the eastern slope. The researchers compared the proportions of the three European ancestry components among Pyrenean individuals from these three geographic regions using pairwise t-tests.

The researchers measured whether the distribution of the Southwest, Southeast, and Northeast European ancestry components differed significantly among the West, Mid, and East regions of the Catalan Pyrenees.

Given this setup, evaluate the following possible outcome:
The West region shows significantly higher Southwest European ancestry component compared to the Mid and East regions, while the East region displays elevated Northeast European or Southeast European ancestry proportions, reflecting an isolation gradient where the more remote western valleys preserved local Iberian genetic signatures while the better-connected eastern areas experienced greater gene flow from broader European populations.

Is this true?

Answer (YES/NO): NO